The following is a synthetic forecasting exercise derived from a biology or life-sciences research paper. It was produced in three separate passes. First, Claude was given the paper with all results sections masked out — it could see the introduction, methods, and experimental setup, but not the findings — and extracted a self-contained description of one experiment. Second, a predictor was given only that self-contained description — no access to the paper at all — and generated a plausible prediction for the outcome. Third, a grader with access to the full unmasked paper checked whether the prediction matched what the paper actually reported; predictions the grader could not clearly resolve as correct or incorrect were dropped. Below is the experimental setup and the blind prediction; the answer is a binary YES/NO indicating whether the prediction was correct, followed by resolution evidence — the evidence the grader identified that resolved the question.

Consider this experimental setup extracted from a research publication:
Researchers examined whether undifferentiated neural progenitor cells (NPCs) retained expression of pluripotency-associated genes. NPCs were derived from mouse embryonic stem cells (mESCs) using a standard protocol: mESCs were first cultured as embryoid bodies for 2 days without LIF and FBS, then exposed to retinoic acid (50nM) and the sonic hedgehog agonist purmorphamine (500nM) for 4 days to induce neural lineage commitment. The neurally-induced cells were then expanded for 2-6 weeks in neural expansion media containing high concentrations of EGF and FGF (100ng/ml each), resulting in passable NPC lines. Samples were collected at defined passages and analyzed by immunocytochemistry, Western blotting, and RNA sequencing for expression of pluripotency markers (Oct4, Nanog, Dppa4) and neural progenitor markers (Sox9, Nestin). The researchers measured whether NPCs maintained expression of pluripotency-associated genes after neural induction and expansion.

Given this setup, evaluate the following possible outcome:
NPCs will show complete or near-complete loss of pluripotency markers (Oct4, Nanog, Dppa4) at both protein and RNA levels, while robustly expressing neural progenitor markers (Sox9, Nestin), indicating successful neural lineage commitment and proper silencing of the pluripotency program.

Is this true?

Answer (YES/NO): YES